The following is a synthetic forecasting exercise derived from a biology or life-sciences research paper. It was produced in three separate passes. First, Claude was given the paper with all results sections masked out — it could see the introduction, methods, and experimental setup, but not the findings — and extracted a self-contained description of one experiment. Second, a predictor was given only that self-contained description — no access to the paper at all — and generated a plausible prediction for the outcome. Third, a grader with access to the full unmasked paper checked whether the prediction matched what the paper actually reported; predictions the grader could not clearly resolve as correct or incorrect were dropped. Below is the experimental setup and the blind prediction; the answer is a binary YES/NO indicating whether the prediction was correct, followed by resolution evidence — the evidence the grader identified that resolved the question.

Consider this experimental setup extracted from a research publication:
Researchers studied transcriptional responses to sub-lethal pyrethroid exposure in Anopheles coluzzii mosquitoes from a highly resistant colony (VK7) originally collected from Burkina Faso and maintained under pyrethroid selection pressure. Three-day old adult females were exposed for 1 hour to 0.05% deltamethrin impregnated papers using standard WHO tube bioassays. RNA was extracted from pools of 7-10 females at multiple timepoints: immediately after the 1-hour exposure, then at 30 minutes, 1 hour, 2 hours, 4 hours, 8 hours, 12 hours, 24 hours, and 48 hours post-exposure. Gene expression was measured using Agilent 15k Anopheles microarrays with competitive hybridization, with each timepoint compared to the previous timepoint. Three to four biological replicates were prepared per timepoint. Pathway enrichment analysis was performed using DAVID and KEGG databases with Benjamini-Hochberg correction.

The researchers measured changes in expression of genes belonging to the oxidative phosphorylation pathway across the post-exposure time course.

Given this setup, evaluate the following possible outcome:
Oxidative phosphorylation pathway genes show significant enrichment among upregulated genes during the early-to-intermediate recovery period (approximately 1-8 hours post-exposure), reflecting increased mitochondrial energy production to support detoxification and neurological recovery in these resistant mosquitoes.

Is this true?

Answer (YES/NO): NO